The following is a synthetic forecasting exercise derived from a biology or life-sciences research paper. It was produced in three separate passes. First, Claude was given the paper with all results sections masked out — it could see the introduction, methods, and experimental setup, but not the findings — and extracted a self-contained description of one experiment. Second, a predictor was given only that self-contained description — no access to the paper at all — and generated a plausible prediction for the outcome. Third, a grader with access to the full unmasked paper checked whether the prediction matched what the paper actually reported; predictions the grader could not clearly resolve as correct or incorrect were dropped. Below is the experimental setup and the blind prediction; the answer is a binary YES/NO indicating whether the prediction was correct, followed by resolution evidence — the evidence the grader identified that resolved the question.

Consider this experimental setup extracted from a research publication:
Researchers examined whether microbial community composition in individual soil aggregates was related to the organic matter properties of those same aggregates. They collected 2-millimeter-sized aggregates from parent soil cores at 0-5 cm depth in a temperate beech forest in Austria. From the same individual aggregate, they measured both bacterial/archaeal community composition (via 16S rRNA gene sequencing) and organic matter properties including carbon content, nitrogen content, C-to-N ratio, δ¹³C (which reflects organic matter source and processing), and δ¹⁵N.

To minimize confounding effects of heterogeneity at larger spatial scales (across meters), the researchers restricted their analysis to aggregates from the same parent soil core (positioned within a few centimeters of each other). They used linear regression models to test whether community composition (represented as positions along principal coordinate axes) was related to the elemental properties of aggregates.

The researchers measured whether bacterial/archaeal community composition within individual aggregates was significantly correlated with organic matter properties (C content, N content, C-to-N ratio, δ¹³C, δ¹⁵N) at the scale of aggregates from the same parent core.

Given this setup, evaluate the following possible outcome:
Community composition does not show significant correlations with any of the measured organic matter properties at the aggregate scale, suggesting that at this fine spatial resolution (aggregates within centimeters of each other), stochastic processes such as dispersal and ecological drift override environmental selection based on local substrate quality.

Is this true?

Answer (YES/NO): NO